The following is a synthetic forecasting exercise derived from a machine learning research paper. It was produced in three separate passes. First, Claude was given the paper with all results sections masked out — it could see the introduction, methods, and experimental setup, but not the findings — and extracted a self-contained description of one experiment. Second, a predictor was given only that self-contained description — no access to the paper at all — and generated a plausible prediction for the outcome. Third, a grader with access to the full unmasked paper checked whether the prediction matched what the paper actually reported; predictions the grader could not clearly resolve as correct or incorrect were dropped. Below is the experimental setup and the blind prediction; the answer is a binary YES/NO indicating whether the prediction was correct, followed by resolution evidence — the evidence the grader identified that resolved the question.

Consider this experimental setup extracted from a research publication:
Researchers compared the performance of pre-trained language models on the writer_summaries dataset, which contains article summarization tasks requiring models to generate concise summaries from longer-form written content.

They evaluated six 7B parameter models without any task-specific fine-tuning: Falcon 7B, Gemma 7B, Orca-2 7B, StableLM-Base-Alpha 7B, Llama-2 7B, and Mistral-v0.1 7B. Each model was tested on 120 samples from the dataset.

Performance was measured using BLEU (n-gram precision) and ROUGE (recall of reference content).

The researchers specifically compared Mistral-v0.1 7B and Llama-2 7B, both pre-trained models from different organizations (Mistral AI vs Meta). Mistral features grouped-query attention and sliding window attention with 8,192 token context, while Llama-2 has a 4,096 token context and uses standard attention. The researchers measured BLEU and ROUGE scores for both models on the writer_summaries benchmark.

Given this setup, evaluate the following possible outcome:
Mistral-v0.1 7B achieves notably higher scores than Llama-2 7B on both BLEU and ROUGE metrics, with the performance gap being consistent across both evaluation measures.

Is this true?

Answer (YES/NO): NO